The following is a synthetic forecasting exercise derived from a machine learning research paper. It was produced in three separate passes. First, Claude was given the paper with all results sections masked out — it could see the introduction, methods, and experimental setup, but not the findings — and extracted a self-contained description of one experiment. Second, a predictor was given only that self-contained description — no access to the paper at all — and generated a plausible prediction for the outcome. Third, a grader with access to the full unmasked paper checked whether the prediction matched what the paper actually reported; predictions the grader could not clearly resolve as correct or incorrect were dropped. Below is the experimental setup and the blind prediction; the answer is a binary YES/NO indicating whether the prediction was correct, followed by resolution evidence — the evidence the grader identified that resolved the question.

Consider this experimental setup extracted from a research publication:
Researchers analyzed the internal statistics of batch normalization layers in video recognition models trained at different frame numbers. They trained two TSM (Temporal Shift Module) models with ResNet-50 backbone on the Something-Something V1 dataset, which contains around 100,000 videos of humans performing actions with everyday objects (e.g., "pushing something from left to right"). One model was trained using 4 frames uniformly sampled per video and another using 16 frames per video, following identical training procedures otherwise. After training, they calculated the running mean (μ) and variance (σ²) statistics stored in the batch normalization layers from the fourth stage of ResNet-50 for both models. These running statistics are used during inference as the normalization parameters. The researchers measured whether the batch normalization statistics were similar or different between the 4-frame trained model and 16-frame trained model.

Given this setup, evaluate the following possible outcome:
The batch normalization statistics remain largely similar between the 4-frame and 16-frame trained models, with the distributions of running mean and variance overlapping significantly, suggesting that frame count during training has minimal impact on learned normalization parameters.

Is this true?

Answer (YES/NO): NO